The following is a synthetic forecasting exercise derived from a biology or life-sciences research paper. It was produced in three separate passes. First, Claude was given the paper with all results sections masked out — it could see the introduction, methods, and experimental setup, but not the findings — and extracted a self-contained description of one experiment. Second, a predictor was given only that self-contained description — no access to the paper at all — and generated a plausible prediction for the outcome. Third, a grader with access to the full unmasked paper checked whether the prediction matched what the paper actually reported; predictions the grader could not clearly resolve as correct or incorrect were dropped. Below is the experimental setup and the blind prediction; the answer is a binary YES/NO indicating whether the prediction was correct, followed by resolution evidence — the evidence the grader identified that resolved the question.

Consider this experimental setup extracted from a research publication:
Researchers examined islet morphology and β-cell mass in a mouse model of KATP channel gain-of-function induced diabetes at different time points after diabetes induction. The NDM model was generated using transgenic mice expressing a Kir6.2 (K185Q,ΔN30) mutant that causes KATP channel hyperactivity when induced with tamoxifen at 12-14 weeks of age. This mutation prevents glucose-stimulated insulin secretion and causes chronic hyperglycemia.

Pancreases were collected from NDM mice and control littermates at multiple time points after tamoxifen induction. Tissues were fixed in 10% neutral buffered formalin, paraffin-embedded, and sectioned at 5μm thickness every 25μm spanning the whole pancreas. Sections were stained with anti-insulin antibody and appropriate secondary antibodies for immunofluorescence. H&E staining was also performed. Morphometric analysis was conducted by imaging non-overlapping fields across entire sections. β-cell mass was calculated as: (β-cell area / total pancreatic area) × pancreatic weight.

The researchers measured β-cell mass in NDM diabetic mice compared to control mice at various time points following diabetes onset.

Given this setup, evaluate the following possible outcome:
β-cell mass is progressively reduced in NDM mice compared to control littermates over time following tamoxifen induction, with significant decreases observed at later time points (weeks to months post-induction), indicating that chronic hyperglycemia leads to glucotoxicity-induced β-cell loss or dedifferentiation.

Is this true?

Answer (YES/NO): NO